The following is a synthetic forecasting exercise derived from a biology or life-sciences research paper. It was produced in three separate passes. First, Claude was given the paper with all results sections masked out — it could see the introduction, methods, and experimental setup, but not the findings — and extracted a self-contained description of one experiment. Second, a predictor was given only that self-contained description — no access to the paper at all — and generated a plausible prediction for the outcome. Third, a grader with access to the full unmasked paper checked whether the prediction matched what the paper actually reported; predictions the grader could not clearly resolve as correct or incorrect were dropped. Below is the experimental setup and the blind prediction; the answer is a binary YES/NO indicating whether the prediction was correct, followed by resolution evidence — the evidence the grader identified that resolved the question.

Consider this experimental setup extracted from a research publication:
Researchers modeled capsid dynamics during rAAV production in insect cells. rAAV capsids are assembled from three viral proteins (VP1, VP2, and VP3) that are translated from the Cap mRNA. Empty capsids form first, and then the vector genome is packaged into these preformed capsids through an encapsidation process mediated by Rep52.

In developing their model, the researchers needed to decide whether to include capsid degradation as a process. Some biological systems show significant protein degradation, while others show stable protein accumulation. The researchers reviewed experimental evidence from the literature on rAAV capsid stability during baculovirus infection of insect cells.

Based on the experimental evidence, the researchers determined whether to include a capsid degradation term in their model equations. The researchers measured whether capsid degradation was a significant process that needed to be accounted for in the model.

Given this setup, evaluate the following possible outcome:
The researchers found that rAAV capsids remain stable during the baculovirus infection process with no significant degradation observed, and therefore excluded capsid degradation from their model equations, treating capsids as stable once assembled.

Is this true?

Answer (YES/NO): YES